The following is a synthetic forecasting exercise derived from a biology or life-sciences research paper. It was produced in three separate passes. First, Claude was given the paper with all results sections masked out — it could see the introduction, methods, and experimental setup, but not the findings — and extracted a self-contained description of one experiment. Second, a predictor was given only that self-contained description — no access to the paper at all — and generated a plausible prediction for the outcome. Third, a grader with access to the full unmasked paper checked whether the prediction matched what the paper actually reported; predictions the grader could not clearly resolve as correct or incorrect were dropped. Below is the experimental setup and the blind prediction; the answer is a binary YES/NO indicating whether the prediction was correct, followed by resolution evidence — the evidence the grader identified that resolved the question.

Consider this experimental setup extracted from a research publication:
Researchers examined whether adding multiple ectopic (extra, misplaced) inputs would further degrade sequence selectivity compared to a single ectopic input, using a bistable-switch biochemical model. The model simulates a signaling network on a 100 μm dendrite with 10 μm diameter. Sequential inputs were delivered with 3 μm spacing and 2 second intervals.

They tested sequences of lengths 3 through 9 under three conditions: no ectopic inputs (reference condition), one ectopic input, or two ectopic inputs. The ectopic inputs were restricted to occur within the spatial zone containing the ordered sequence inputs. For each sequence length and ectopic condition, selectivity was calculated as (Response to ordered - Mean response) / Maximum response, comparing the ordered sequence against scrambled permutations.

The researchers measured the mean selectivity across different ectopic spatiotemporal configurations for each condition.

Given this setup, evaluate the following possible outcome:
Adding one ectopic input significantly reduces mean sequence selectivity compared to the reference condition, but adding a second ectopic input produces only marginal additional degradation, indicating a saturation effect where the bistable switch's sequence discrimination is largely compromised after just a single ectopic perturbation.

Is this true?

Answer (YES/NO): YES